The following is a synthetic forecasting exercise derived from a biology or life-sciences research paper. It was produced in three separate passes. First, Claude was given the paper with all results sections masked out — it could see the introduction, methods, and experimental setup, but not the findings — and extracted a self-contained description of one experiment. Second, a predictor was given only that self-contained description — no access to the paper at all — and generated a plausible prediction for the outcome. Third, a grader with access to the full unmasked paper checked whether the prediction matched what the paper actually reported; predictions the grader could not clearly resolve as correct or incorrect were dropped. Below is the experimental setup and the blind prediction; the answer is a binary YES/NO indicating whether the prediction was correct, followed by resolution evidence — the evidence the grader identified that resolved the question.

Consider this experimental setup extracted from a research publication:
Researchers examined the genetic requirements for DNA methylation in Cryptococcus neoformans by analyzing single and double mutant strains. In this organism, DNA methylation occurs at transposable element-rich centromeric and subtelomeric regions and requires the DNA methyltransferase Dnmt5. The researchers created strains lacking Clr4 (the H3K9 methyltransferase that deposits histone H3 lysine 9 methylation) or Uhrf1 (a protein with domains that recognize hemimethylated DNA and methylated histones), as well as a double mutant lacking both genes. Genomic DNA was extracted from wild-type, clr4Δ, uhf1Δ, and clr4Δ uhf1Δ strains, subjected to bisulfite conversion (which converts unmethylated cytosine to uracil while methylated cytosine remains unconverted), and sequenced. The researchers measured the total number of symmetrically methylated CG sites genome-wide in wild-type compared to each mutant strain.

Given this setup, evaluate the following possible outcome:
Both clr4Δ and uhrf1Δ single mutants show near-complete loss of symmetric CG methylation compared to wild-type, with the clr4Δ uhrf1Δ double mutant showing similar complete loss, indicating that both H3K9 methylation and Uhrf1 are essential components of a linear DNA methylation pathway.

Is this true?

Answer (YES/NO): NO